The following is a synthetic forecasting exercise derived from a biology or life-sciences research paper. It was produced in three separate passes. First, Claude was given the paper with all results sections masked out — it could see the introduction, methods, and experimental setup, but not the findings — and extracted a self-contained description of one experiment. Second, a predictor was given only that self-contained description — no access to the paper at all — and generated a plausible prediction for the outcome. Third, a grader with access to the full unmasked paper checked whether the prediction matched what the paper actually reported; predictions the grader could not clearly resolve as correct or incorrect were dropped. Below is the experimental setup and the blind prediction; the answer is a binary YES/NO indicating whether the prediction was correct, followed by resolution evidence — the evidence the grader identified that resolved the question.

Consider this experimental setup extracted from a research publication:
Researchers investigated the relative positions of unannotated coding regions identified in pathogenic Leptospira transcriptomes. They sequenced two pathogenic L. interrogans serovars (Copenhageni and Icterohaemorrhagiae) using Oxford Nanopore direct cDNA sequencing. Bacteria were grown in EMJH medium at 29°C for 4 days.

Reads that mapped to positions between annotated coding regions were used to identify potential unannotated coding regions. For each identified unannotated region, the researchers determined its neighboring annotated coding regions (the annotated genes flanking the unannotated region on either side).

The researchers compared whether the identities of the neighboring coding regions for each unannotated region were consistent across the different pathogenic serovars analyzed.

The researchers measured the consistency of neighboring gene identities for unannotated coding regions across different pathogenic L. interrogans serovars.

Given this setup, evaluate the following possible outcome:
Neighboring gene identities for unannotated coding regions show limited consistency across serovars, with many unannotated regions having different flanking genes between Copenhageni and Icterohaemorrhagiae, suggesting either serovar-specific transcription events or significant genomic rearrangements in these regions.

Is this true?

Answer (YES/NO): NO